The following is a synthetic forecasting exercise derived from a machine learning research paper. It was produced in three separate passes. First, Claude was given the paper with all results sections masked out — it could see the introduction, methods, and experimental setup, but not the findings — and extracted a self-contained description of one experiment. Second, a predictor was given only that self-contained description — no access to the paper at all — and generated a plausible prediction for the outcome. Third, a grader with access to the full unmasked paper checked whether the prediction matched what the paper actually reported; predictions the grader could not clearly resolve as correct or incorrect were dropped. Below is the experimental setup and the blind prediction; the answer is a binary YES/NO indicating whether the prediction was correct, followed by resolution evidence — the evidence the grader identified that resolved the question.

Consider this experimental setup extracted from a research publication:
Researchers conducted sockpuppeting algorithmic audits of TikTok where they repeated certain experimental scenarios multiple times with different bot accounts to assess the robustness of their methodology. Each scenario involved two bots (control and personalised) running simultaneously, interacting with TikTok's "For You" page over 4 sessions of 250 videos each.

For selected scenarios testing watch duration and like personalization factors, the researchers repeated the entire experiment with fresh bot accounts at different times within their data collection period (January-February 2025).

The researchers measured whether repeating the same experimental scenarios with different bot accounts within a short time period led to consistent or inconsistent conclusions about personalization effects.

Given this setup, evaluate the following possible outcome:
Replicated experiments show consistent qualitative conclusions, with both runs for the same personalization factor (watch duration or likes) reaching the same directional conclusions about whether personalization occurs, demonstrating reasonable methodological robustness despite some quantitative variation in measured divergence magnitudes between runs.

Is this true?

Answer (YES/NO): YES